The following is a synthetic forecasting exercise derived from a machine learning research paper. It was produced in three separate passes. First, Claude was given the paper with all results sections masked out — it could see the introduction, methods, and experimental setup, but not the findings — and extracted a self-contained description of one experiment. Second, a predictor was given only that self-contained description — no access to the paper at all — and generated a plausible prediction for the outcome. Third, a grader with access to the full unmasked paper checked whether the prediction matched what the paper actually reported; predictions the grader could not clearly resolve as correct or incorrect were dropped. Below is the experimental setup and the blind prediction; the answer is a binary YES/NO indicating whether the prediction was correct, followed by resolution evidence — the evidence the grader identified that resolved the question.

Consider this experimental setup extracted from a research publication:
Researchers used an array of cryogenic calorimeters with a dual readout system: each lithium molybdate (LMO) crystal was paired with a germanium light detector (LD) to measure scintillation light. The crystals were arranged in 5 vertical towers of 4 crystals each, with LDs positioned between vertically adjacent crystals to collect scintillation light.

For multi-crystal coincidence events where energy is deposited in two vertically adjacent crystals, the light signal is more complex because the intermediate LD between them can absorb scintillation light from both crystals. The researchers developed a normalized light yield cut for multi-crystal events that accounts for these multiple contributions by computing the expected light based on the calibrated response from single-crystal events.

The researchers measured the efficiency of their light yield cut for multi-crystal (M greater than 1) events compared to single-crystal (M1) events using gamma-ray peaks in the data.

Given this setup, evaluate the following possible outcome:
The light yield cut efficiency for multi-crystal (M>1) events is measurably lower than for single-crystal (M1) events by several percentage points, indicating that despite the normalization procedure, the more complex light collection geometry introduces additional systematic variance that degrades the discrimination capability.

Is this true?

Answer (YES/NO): NO